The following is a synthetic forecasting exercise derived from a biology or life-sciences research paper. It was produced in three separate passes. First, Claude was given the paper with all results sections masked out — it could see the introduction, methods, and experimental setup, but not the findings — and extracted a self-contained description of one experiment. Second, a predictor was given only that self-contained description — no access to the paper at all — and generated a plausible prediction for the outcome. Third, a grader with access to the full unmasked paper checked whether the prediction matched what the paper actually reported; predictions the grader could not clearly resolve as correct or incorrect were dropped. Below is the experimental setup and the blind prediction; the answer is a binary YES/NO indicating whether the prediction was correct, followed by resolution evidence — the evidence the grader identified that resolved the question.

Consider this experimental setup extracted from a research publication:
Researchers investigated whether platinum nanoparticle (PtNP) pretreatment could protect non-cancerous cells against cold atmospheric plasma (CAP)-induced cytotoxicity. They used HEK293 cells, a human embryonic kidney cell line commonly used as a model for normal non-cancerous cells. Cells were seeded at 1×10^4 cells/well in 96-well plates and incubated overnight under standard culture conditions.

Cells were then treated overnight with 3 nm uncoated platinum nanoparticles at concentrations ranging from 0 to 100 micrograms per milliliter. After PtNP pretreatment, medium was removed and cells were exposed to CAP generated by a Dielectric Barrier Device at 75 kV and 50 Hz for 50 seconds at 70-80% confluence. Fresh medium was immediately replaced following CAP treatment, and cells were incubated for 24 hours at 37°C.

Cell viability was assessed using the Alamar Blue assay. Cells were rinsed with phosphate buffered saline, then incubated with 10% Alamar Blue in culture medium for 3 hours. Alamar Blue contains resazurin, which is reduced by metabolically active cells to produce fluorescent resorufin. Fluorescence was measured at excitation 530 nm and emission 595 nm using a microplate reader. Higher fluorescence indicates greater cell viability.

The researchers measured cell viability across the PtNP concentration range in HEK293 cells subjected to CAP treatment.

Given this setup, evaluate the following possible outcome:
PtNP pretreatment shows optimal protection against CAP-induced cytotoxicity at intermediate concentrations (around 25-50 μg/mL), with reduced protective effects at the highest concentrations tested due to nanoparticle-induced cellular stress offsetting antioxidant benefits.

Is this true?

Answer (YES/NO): NO